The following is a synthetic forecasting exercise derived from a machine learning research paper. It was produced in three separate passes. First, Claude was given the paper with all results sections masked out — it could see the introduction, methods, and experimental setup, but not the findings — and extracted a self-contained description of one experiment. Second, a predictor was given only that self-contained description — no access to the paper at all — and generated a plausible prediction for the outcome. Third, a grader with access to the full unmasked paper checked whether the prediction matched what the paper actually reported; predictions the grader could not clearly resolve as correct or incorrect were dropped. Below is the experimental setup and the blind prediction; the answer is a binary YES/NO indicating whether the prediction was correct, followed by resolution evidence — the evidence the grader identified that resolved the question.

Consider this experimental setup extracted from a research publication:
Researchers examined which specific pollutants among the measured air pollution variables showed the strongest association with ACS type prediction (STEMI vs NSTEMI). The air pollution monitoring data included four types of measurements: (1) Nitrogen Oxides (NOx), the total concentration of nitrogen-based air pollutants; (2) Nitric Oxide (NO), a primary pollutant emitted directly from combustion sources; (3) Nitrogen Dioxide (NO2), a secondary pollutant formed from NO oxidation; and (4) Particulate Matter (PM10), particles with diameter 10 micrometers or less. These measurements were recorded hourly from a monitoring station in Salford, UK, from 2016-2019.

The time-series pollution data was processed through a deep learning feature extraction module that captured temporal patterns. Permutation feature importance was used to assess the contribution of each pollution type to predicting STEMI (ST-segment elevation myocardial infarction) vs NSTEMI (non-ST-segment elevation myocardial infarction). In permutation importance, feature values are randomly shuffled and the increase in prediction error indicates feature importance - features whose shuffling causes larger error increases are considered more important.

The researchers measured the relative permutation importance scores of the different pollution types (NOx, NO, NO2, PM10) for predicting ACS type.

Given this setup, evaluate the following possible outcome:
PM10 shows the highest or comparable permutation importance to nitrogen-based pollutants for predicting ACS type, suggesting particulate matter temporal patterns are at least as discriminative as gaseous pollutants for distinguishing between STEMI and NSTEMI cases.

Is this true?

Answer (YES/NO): YES